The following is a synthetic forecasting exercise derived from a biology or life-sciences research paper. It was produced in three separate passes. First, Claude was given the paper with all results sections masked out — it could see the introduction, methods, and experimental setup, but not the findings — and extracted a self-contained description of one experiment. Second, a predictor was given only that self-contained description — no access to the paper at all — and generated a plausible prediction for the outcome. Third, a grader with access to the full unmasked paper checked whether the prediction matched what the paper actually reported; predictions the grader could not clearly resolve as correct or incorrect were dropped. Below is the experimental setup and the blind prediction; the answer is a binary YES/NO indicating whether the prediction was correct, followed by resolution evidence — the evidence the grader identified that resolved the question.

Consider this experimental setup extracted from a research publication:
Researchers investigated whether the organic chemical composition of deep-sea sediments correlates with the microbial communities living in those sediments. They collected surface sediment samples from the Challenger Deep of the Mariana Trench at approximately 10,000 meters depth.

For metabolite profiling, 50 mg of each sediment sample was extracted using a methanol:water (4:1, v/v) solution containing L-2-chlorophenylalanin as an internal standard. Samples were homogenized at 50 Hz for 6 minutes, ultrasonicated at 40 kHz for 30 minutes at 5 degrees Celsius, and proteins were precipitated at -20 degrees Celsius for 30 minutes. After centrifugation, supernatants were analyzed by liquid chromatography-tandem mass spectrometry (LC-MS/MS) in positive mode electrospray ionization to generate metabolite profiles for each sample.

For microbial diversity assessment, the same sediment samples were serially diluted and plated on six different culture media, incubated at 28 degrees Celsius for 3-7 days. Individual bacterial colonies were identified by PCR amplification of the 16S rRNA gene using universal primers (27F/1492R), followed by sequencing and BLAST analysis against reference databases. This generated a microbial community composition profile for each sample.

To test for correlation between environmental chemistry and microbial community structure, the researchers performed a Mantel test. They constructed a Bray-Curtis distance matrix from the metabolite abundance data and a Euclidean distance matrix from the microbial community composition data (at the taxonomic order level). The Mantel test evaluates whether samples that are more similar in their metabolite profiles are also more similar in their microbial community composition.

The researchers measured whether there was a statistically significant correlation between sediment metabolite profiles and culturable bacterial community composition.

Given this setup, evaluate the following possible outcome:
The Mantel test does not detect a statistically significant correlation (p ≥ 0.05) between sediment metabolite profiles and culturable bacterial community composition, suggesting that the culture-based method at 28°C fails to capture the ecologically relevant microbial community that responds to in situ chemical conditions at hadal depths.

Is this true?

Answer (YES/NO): NO